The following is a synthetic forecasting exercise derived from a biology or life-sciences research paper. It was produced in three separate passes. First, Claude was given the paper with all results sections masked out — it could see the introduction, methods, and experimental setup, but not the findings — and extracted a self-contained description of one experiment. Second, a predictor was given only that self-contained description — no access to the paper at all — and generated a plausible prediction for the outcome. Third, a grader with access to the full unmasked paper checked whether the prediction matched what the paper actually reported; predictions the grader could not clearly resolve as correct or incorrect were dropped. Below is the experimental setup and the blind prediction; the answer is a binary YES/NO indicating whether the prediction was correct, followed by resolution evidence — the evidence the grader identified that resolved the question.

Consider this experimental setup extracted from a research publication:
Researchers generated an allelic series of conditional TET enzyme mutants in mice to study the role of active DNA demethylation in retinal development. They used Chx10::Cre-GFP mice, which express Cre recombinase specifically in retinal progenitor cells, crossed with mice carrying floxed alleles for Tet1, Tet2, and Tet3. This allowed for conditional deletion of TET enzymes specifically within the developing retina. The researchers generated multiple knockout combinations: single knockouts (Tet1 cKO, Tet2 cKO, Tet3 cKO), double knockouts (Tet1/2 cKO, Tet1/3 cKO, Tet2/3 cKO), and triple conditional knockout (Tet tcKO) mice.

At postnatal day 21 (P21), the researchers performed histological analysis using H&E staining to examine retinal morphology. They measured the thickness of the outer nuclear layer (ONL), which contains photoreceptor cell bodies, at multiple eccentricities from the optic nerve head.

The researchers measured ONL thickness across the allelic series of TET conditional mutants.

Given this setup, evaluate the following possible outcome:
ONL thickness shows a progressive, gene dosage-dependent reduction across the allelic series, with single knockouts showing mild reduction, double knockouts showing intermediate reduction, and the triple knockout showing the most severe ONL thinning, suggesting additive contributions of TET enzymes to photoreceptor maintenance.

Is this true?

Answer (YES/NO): NO